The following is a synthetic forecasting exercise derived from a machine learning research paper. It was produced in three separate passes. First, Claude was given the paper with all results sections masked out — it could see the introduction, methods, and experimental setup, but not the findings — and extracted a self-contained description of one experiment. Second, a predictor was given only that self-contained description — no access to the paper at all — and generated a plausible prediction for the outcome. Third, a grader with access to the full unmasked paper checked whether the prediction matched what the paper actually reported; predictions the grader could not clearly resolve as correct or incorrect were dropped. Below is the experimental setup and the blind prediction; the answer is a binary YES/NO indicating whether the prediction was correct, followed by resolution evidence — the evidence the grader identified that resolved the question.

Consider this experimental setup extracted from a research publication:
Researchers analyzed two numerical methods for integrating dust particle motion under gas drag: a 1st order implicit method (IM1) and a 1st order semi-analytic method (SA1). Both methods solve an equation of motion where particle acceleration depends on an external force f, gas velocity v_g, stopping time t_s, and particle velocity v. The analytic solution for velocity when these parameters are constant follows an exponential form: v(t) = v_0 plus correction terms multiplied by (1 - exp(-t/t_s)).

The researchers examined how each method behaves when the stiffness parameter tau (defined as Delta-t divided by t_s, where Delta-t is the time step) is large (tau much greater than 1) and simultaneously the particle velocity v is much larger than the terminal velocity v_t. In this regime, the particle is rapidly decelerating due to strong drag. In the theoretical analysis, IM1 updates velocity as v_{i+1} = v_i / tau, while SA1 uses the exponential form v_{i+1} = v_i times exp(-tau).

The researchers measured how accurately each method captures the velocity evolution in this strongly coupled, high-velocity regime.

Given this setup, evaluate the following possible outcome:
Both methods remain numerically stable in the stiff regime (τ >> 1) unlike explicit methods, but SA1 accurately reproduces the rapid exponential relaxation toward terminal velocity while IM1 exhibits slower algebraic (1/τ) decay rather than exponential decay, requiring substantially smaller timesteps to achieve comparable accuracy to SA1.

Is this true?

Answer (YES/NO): NO